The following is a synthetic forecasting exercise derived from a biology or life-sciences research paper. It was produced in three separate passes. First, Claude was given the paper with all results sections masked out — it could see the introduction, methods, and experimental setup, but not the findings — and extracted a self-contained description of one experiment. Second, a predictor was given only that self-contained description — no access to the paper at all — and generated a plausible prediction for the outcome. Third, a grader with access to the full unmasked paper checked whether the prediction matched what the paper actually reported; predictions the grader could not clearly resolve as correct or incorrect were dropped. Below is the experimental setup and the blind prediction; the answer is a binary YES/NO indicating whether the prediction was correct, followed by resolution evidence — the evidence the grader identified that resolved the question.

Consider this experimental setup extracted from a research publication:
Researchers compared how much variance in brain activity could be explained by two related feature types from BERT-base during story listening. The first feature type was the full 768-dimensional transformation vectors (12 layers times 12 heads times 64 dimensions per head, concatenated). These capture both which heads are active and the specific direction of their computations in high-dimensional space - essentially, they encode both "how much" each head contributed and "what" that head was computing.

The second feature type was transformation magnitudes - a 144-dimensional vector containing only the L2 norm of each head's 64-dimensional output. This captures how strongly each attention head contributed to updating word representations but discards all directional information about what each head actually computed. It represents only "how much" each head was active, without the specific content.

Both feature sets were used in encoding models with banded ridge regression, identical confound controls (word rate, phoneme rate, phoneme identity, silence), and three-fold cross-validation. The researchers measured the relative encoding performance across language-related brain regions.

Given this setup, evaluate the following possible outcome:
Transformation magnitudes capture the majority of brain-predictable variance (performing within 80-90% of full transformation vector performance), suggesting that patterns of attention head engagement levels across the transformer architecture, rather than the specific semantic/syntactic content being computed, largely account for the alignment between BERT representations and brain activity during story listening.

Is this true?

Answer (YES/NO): NO